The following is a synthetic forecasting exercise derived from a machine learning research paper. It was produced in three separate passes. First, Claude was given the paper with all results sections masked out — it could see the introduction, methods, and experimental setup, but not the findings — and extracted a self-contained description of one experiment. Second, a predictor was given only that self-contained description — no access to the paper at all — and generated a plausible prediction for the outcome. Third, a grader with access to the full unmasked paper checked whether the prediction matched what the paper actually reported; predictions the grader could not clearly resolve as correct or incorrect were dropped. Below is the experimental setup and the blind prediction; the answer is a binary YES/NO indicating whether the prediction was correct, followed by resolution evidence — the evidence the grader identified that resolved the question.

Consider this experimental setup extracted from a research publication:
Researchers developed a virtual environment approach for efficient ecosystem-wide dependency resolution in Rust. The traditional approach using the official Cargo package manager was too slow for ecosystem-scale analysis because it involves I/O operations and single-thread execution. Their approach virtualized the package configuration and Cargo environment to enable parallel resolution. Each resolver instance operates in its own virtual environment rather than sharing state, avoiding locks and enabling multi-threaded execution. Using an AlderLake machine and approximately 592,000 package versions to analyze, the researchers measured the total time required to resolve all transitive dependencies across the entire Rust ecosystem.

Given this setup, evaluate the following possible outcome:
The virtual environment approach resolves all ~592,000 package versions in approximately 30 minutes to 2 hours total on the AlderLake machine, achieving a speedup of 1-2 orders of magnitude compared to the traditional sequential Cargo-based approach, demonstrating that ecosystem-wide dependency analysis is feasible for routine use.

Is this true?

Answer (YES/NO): NO